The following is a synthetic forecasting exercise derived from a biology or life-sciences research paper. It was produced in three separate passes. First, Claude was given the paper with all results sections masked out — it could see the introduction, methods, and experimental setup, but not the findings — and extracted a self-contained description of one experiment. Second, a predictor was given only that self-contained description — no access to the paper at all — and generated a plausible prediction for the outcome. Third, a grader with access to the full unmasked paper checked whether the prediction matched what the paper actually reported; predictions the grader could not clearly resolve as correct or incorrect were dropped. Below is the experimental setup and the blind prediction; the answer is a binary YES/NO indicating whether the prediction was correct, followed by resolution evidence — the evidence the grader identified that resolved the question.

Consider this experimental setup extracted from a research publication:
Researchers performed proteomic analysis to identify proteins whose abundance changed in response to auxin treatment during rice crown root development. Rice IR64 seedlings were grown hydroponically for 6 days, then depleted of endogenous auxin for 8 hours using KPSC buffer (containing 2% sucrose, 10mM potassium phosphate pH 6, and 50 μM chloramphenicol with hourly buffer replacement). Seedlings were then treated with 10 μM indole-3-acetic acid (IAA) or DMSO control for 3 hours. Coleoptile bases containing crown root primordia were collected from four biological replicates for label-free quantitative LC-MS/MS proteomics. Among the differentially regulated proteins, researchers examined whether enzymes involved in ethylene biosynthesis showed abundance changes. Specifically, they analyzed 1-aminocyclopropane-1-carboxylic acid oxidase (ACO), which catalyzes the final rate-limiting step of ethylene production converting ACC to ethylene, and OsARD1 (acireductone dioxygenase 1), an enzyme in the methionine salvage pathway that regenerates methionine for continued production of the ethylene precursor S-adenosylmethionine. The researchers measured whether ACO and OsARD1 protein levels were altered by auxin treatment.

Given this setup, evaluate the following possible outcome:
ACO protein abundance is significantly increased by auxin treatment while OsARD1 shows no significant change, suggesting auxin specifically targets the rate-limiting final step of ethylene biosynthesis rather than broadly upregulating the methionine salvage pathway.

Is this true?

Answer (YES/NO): NO